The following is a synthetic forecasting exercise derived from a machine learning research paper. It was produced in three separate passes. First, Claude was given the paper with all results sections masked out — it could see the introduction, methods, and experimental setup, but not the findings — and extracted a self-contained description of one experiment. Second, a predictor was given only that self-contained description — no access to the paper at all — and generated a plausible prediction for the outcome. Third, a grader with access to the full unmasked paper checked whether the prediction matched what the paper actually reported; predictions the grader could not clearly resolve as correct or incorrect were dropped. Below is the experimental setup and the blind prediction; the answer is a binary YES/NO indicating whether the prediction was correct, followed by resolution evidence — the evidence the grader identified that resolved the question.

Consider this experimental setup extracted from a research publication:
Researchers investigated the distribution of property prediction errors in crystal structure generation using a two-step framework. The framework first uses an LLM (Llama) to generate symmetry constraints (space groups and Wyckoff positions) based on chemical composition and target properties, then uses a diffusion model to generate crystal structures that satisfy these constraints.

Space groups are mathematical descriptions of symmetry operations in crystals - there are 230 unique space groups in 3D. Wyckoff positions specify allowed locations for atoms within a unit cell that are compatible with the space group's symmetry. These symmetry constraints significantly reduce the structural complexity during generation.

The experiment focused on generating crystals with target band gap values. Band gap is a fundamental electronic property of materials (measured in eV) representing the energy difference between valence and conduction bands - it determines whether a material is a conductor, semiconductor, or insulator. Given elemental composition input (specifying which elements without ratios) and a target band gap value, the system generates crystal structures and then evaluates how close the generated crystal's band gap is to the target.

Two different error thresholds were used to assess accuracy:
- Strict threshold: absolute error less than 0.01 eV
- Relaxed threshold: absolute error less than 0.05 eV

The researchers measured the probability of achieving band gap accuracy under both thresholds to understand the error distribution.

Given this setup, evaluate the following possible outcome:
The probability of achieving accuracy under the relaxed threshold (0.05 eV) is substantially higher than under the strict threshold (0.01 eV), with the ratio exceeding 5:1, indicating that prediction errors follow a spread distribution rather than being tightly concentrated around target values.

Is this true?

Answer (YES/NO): NO